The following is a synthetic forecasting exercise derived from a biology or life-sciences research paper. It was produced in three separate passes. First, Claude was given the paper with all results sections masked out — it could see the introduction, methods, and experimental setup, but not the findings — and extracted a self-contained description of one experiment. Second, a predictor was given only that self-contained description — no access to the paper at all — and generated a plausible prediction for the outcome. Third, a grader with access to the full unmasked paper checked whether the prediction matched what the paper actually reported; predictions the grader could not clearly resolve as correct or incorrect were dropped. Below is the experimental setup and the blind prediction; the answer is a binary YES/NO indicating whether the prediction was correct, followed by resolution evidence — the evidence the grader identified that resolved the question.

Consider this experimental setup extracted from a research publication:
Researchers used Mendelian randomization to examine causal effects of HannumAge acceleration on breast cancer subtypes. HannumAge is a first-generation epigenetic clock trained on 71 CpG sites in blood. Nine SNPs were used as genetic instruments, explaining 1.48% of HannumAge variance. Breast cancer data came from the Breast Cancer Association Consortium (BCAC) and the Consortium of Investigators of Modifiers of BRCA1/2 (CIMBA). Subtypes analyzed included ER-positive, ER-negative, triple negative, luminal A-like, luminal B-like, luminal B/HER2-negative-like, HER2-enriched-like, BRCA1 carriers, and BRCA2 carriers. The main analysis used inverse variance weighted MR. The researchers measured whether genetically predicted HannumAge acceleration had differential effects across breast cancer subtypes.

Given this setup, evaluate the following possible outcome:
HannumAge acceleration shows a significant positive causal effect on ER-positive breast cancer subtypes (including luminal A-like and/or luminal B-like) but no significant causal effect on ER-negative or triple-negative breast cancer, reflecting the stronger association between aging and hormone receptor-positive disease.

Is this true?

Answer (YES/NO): NO